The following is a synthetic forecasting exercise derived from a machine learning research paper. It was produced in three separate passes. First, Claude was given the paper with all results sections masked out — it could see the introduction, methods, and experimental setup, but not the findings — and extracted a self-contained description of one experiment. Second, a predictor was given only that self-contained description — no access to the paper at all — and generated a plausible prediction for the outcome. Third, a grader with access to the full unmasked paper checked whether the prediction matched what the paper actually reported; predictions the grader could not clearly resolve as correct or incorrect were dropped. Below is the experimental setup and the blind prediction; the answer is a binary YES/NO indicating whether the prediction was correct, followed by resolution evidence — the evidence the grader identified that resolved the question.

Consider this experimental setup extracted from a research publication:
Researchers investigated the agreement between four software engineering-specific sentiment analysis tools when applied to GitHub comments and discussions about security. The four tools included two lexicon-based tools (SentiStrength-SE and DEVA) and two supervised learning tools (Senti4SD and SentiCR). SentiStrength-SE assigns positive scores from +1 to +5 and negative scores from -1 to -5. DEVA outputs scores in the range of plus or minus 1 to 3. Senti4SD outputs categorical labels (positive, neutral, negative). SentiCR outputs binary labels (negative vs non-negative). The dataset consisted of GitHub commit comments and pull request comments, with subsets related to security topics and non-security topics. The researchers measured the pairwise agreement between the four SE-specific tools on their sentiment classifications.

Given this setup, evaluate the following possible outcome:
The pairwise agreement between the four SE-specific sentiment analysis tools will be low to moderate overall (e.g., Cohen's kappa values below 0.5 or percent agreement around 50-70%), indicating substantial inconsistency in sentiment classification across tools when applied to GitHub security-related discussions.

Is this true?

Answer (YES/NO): YES